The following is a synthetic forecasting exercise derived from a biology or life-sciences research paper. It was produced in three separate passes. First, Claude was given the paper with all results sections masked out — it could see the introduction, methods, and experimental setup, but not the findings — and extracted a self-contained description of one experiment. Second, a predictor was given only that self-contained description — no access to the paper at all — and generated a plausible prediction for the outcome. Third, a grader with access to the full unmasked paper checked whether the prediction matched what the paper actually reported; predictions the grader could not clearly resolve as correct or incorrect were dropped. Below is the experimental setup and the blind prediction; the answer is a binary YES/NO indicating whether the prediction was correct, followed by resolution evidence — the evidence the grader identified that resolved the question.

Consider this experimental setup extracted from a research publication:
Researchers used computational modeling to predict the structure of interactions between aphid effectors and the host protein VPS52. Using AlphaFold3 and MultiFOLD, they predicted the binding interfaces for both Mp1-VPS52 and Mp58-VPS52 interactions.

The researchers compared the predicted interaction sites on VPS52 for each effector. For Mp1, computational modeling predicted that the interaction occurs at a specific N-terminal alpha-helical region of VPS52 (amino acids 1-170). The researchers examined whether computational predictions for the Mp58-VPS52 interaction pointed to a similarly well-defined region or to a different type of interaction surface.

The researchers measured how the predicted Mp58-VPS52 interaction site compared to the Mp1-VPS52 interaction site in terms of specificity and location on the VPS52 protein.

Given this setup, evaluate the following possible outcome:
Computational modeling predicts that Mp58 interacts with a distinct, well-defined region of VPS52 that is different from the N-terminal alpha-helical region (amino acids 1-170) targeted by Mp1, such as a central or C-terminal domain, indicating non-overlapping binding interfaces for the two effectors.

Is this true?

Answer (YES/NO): NO